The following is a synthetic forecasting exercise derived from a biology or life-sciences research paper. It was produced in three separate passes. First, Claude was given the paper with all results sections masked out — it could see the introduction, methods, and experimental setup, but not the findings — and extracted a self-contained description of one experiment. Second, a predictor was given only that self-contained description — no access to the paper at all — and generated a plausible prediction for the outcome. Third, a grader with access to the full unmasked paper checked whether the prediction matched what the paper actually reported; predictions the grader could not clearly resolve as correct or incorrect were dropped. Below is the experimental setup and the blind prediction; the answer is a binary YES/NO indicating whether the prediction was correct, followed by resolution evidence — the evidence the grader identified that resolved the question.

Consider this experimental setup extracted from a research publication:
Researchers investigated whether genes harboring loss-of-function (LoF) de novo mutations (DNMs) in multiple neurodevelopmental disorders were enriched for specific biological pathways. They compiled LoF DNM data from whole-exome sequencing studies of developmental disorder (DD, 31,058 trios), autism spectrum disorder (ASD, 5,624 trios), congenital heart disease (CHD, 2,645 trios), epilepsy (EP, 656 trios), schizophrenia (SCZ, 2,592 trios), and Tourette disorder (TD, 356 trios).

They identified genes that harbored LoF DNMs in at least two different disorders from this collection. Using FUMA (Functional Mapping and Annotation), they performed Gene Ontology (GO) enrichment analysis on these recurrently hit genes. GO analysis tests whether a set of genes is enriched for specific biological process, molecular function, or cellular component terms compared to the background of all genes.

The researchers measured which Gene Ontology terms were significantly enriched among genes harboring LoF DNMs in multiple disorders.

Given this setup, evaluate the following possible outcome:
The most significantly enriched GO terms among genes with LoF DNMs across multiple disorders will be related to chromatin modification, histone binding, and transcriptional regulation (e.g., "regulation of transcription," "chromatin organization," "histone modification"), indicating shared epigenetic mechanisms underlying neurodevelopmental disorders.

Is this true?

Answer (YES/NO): YES